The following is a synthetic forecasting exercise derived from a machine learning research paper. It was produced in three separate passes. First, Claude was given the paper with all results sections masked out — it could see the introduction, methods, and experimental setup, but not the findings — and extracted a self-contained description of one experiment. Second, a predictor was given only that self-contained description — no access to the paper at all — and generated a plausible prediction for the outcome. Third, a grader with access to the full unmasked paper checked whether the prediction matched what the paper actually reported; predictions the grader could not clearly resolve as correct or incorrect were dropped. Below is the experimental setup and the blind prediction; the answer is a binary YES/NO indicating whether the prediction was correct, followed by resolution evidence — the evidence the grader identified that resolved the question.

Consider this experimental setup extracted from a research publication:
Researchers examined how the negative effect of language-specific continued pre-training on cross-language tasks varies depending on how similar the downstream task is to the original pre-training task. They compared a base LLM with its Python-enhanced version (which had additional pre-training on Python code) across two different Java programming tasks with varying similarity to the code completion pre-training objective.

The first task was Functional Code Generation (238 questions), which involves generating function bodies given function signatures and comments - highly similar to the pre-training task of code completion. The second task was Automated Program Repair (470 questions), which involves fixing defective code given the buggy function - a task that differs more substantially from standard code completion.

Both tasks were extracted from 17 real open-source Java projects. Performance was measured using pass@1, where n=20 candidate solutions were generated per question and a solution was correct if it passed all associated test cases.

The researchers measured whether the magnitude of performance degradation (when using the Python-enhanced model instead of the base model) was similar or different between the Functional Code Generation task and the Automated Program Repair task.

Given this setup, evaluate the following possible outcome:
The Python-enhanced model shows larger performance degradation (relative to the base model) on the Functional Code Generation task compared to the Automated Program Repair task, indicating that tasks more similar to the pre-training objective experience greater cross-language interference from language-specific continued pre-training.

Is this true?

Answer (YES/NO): YES